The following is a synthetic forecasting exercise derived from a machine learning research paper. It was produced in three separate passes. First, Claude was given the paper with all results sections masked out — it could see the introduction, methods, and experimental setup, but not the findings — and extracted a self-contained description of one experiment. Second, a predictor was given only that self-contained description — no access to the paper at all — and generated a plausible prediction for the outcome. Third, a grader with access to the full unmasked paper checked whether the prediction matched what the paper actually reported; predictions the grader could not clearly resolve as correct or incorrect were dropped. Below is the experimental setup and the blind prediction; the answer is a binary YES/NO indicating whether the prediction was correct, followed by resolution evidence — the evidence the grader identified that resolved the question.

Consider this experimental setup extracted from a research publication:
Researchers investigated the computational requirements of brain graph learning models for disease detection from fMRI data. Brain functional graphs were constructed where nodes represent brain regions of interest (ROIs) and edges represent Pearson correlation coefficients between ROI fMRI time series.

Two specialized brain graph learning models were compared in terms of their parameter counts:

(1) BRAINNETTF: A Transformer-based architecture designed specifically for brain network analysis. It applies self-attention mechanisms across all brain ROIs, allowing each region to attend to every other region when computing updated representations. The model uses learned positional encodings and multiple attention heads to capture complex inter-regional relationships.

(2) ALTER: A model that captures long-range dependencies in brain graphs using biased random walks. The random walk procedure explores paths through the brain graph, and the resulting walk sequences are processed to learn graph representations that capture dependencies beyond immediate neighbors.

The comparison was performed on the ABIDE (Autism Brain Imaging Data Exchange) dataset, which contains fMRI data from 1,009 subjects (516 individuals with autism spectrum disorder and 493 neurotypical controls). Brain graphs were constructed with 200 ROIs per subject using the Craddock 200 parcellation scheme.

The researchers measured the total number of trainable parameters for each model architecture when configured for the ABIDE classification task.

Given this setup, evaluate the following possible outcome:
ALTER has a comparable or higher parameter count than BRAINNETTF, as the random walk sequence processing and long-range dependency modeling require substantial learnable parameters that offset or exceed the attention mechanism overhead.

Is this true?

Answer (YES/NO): YES